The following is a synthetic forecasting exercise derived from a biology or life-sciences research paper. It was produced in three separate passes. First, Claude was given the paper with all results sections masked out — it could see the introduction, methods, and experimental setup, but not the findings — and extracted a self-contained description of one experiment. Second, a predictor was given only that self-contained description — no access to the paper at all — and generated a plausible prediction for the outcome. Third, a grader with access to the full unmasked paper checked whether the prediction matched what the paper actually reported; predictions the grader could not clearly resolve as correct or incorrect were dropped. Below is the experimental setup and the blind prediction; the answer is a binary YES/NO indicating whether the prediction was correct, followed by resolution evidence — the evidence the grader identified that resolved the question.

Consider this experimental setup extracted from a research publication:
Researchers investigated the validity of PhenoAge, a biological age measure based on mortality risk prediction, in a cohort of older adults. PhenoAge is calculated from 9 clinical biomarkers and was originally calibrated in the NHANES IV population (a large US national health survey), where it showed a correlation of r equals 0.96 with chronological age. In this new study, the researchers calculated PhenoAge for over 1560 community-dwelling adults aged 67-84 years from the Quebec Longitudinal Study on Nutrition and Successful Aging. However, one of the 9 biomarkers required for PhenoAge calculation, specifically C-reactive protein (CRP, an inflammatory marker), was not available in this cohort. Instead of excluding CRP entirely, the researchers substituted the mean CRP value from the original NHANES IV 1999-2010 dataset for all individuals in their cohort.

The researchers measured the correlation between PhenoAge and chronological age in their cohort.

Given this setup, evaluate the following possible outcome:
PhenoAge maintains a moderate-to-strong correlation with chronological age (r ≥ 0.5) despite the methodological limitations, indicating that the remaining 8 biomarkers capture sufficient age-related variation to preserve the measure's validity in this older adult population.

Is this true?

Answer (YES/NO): YES